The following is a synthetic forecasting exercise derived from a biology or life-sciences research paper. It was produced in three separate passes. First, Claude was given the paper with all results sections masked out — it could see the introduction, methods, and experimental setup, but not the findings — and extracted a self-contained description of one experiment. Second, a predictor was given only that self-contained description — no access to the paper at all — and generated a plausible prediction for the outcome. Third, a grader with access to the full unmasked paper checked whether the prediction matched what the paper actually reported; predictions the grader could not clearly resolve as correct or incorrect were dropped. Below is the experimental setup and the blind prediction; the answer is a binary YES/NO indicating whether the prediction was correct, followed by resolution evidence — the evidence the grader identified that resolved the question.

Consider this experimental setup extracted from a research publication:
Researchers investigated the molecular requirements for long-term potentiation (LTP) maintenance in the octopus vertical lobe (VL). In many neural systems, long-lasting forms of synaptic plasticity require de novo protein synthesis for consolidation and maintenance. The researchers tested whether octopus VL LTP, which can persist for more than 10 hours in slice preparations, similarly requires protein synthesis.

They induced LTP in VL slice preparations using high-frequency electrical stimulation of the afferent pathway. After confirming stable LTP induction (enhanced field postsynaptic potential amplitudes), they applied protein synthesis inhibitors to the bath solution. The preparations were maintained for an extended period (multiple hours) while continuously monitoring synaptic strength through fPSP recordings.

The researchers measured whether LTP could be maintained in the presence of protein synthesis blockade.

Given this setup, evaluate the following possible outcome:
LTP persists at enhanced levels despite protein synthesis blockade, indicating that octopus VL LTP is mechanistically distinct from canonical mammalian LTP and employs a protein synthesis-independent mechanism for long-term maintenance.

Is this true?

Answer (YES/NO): YES